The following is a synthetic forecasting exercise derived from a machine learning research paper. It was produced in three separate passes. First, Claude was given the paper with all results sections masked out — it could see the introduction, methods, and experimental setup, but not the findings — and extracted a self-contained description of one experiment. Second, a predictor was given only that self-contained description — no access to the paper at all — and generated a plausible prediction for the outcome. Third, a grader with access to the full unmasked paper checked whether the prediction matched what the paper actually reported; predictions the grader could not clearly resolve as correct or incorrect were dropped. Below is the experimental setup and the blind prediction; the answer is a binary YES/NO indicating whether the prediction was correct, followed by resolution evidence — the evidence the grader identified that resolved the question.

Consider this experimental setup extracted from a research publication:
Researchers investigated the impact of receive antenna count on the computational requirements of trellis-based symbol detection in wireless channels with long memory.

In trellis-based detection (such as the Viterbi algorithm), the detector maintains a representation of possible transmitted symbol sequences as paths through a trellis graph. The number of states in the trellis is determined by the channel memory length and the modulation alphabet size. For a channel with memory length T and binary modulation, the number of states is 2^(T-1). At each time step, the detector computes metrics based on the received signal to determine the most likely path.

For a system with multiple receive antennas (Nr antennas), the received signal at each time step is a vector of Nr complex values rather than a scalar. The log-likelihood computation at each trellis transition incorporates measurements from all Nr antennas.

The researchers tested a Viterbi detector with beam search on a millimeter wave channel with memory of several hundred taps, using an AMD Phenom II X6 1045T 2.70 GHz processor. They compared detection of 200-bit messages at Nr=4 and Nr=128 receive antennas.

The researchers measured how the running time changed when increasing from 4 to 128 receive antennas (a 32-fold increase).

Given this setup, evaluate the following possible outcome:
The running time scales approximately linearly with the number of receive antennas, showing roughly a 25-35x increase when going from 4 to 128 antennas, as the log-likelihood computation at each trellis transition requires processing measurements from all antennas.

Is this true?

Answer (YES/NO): NO